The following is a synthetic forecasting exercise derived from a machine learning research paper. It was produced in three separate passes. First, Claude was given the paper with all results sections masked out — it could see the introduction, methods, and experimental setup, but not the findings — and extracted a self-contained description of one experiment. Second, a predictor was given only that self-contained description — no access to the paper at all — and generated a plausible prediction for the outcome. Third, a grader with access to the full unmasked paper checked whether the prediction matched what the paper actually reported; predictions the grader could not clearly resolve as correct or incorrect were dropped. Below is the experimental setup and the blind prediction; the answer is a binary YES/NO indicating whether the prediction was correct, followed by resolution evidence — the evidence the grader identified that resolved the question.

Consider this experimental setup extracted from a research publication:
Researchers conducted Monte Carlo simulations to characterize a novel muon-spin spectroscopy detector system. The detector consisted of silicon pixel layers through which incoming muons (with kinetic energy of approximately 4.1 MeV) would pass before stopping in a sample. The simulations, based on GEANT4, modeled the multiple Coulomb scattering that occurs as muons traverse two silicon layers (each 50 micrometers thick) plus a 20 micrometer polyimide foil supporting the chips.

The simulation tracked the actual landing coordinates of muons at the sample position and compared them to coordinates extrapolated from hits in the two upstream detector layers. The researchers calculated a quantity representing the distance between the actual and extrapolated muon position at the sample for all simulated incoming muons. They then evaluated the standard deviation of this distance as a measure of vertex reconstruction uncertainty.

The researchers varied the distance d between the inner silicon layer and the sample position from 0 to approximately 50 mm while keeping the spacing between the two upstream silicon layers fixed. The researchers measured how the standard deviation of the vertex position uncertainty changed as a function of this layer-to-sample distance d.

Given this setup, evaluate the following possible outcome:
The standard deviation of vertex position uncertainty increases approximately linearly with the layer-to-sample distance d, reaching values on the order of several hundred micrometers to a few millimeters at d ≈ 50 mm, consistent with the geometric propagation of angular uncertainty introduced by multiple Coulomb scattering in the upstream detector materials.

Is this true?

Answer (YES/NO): YES